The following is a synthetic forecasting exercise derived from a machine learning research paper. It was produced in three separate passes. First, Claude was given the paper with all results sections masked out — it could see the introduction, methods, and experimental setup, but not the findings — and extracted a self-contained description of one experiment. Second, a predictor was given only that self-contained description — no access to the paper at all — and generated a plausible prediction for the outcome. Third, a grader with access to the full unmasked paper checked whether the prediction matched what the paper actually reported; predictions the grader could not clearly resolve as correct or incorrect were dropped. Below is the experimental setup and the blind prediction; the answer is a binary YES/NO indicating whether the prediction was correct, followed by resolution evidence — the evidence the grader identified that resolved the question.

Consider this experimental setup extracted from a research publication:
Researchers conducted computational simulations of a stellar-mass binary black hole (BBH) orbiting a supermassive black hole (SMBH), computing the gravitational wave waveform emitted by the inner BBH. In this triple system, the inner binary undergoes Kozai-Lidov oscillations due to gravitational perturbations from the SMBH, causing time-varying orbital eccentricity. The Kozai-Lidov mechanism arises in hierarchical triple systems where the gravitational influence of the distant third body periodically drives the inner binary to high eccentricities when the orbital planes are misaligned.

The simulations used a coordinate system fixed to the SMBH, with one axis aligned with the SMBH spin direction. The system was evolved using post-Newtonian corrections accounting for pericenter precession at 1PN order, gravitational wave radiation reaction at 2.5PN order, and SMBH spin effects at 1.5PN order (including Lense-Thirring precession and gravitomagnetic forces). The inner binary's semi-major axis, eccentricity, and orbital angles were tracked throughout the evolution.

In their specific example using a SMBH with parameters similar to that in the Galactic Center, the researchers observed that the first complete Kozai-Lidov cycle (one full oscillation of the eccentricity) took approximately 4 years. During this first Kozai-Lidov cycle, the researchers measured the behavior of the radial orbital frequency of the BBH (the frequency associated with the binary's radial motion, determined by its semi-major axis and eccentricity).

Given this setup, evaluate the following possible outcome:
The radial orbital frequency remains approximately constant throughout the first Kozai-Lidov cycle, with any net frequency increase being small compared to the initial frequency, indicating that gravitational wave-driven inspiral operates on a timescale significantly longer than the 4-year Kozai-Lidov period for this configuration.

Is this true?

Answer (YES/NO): YES